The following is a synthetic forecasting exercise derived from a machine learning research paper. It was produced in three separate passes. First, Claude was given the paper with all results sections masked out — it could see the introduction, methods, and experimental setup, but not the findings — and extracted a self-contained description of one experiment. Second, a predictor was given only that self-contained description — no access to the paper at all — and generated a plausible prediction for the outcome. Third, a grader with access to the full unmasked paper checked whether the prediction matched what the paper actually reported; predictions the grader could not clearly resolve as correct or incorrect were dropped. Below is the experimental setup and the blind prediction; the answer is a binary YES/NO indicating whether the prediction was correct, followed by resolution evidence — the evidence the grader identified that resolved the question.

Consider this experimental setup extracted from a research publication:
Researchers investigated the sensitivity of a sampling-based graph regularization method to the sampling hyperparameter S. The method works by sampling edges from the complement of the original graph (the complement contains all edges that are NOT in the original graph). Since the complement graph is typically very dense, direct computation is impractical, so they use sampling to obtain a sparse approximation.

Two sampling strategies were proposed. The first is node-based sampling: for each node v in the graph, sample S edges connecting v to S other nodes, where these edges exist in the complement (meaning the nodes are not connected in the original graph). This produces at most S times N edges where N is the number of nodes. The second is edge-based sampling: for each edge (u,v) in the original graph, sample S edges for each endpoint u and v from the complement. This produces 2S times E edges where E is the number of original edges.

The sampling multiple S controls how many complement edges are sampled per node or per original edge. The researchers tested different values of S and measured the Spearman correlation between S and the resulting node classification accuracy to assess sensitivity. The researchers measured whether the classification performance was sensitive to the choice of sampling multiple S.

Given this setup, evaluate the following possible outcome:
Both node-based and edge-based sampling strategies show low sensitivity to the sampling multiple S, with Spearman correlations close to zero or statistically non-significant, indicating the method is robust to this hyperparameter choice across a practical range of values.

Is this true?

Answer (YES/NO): YES